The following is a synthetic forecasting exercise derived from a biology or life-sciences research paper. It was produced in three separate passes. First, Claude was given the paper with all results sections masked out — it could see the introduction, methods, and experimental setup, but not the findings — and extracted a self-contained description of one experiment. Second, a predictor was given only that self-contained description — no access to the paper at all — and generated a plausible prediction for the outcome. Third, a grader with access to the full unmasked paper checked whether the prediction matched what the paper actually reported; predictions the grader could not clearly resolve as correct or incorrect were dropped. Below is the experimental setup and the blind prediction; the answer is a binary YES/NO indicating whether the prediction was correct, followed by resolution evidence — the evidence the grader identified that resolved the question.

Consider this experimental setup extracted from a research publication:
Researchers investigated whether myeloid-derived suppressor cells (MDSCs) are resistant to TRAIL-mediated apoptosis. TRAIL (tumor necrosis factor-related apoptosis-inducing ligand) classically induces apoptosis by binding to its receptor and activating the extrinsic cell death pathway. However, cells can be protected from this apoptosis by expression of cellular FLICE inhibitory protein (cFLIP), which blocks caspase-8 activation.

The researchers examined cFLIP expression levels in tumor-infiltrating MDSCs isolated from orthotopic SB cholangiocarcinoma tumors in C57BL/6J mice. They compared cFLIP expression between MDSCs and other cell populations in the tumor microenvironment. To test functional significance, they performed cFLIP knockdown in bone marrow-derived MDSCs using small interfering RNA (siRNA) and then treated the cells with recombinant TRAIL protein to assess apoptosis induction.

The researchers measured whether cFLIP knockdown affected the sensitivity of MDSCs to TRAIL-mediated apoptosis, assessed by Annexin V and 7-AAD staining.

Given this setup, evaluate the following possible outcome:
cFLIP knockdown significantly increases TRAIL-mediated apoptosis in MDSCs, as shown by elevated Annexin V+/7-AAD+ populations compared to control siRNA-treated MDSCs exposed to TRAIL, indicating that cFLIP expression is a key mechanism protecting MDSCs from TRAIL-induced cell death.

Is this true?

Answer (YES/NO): YES